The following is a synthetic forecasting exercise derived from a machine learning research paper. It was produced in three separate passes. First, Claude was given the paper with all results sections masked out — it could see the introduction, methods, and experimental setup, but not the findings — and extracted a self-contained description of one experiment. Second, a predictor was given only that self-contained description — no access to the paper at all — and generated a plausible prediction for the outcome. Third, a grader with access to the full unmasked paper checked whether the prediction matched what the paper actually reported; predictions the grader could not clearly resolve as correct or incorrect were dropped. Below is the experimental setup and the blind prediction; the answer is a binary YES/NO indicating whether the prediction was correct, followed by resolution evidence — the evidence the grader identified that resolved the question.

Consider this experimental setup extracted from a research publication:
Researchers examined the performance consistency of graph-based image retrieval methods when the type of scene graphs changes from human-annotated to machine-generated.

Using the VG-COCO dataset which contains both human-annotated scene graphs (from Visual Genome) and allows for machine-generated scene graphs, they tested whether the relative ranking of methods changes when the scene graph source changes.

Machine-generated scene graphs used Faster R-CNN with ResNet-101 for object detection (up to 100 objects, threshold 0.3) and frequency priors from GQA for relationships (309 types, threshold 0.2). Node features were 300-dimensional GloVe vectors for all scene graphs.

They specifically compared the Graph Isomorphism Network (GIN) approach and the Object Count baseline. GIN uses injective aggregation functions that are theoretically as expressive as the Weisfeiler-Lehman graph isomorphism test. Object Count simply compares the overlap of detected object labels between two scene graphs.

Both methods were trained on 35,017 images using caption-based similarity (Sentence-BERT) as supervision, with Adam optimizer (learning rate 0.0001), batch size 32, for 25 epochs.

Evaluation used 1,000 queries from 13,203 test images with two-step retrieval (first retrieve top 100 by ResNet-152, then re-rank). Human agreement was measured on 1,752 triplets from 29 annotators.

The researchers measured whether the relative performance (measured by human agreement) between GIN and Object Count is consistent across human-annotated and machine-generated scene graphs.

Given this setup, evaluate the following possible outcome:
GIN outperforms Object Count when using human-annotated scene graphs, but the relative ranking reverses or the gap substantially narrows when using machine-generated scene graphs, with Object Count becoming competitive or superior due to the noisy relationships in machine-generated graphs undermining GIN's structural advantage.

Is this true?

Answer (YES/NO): NO